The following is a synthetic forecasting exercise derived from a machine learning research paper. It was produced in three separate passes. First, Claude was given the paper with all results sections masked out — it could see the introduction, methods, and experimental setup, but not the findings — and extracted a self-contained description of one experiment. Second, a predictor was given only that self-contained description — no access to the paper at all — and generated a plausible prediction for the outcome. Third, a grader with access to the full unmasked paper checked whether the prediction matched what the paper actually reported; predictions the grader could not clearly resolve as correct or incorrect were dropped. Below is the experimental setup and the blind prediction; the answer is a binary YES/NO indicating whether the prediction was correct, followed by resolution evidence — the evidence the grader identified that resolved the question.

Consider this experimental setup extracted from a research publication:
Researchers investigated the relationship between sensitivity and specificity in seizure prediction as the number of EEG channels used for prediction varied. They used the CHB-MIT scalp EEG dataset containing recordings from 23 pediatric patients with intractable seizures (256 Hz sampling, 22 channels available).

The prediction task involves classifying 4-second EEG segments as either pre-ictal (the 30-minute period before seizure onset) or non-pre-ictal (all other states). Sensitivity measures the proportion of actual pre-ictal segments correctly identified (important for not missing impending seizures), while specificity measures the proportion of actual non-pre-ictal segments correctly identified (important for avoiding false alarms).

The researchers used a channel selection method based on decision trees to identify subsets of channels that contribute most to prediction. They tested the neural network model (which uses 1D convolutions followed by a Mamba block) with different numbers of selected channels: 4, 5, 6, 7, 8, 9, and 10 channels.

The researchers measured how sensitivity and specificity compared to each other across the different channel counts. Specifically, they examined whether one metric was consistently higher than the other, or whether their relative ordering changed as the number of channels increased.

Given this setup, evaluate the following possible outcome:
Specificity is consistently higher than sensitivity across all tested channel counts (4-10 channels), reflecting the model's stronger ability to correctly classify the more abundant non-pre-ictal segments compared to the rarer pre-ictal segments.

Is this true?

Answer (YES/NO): NO